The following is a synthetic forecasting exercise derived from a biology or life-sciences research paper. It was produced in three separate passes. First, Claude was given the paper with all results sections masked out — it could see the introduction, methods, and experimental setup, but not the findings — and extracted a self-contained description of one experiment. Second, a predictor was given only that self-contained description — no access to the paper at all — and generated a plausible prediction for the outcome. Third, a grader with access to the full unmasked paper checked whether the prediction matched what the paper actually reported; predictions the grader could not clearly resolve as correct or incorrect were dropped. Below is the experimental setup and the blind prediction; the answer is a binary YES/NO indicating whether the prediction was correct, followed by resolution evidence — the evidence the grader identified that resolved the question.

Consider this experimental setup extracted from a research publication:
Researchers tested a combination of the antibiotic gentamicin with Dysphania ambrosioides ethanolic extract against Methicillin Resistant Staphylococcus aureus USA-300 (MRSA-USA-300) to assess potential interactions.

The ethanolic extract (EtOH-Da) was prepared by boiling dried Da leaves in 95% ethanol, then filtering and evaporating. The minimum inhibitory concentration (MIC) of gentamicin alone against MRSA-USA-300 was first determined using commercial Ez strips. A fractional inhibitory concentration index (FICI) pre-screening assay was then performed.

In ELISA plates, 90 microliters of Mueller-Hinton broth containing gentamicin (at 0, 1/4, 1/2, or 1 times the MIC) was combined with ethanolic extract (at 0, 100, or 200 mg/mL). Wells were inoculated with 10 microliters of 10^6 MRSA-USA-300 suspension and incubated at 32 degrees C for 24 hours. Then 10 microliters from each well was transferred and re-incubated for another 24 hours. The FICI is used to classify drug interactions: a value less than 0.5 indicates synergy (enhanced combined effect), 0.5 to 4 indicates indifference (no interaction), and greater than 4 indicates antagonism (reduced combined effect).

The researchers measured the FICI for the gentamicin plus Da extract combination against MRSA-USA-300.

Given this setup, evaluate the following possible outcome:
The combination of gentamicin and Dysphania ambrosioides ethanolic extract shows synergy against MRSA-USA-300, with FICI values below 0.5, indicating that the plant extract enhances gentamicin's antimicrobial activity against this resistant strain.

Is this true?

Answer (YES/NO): NO